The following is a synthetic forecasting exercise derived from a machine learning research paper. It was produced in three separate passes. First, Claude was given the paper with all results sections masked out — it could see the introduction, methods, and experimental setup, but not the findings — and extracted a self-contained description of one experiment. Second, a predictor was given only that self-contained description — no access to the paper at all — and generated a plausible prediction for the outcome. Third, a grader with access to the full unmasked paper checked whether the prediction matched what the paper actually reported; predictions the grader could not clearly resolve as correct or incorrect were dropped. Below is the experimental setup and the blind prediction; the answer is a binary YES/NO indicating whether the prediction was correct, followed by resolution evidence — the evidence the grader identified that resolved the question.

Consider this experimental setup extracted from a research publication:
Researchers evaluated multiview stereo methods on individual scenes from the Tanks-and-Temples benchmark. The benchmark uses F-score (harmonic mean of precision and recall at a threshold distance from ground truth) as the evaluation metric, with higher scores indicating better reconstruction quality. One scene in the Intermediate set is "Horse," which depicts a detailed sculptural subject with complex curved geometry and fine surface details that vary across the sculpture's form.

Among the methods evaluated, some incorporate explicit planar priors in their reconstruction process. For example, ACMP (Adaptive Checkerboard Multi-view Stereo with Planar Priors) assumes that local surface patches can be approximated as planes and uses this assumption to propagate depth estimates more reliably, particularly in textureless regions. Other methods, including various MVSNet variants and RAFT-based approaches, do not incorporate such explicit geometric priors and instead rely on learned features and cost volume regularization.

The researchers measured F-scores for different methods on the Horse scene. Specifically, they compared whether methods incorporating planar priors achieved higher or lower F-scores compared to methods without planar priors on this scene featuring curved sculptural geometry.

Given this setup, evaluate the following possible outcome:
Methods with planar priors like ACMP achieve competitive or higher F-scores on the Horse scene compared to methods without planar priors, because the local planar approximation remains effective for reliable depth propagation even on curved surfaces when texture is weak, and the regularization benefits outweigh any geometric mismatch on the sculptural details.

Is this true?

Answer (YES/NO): YES